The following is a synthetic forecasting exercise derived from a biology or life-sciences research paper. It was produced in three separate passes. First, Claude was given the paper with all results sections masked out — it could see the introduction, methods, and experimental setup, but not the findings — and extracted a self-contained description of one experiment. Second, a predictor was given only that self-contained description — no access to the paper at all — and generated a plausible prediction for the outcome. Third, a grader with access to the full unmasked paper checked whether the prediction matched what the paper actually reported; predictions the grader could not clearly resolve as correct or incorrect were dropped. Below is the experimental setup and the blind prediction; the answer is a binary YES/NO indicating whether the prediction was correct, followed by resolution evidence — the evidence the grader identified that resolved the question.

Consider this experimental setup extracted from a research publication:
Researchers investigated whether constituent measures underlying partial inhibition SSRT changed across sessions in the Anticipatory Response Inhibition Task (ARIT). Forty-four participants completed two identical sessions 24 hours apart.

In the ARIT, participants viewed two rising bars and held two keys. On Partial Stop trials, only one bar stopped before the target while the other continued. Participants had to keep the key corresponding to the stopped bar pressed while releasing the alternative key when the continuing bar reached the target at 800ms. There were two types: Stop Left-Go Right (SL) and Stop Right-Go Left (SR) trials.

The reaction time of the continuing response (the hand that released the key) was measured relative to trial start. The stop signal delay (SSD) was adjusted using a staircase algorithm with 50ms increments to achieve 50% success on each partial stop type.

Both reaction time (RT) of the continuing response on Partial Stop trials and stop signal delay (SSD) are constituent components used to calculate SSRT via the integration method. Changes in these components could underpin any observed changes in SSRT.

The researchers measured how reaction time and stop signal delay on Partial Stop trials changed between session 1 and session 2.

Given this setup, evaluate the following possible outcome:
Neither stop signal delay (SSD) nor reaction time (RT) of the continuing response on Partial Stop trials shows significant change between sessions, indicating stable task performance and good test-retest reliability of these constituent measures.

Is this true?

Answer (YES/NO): NO